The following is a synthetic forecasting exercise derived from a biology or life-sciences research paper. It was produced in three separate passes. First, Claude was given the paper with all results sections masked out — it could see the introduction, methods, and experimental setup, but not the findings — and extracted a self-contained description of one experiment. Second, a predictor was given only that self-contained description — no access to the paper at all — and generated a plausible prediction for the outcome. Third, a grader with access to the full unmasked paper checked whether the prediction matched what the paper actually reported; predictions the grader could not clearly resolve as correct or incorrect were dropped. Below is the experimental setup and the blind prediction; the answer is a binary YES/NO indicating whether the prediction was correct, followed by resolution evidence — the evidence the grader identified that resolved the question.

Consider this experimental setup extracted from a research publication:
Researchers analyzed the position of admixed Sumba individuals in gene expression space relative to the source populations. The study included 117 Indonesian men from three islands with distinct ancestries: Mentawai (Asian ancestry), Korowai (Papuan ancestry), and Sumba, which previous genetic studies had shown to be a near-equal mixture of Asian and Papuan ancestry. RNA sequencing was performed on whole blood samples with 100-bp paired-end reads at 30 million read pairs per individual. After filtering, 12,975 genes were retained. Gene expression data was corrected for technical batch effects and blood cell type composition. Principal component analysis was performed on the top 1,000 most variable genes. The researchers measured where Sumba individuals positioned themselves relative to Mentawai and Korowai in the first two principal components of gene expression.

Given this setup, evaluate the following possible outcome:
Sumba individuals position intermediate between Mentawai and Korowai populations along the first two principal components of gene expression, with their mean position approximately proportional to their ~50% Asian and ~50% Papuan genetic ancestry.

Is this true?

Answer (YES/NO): NO